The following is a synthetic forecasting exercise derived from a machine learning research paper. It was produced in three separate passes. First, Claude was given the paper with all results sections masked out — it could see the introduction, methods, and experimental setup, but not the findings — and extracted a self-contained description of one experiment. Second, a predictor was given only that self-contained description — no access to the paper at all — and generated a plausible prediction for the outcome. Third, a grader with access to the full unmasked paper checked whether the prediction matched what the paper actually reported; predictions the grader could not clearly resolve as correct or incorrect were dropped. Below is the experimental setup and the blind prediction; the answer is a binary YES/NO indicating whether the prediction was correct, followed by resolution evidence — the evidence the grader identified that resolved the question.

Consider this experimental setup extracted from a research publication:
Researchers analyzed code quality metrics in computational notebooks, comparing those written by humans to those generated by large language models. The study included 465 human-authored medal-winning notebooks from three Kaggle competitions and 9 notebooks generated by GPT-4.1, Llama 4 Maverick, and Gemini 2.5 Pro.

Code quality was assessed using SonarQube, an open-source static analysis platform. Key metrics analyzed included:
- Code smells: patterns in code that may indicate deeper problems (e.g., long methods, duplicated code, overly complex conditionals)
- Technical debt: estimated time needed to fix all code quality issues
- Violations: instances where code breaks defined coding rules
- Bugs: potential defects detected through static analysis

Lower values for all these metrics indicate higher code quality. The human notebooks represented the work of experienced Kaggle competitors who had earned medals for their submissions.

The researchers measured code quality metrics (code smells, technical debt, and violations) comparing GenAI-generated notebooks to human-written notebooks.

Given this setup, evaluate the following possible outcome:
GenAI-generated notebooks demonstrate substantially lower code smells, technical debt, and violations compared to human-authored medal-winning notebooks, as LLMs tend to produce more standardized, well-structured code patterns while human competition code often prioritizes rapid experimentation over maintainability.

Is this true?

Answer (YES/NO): YES